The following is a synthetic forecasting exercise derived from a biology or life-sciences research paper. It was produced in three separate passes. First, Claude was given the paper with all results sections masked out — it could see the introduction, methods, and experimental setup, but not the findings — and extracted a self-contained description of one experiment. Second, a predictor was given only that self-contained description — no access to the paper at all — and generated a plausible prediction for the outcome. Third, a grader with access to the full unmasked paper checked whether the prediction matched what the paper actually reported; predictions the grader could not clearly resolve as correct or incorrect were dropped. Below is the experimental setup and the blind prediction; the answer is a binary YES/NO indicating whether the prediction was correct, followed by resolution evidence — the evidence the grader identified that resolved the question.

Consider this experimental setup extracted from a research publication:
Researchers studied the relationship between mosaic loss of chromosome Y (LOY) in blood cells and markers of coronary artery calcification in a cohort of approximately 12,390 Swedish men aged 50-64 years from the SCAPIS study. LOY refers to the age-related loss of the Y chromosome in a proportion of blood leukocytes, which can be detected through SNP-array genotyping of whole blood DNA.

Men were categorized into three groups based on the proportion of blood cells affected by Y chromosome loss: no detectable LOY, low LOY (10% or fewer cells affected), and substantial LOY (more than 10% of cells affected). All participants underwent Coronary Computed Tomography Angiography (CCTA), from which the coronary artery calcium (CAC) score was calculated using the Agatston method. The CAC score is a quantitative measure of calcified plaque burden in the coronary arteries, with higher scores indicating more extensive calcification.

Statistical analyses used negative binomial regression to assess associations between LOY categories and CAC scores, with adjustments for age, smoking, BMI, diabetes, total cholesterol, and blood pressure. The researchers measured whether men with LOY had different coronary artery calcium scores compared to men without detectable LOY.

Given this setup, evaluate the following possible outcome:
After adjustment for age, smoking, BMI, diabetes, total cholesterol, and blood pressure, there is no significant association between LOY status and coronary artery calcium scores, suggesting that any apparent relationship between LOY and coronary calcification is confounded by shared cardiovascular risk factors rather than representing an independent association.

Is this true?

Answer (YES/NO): NO